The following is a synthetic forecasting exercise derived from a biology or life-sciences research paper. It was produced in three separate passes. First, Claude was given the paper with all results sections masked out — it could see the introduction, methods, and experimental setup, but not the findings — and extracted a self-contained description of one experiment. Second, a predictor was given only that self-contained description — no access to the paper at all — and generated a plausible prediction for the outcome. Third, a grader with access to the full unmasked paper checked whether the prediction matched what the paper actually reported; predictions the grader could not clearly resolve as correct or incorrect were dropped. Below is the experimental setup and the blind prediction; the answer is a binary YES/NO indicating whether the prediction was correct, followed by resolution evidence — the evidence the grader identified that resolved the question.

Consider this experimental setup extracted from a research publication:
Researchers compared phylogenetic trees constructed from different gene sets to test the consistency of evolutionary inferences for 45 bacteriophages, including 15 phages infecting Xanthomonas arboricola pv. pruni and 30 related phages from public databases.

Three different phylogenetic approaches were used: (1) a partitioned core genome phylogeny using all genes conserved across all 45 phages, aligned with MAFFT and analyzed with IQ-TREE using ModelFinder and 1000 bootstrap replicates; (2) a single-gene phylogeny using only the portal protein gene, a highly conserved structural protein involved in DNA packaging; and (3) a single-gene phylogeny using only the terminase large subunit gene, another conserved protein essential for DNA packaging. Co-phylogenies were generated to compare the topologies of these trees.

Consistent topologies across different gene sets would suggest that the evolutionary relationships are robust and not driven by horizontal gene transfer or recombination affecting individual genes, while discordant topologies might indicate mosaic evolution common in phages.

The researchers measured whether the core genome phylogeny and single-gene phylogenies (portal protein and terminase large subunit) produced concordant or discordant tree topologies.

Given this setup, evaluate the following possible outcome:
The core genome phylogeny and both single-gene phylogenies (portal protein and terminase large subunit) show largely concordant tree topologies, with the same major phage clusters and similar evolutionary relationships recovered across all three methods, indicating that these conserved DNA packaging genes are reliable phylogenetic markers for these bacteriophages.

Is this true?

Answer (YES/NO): YES